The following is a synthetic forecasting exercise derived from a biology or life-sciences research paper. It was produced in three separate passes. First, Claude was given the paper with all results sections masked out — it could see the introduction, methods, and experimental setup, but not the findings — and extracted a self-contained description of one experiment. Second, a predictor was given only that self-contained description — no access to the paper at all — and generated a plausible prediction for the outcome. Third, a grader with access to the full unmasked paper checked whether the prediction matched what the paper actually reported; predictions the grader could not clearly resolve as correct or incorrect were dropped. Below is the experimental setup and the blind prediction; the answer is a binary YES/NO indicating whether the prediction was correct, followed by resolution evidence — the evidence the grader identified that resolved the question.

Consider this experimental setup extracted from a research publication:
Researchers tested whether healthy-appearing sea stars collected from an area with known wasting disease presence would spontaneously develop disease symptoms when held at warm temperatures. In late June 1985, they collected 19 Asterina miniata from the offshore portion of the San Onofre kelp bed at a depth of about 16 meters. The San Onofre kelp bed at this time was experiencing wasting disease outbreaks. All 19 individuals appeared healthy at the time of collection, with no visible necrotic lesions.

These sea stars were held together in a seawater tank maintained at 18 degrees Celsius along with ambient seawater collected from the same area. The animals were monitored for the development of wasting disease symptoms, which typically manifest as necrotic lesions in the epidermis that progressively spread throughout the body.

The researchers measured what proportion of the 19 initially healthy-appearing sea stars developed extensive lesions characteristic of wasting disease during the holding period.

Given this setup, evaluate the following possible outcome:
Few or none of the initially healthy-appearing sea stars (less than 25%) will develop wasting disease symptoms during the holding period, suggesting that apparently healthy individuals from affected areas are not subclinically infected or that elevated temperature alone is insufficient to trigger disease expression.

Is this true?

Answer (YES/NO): NO